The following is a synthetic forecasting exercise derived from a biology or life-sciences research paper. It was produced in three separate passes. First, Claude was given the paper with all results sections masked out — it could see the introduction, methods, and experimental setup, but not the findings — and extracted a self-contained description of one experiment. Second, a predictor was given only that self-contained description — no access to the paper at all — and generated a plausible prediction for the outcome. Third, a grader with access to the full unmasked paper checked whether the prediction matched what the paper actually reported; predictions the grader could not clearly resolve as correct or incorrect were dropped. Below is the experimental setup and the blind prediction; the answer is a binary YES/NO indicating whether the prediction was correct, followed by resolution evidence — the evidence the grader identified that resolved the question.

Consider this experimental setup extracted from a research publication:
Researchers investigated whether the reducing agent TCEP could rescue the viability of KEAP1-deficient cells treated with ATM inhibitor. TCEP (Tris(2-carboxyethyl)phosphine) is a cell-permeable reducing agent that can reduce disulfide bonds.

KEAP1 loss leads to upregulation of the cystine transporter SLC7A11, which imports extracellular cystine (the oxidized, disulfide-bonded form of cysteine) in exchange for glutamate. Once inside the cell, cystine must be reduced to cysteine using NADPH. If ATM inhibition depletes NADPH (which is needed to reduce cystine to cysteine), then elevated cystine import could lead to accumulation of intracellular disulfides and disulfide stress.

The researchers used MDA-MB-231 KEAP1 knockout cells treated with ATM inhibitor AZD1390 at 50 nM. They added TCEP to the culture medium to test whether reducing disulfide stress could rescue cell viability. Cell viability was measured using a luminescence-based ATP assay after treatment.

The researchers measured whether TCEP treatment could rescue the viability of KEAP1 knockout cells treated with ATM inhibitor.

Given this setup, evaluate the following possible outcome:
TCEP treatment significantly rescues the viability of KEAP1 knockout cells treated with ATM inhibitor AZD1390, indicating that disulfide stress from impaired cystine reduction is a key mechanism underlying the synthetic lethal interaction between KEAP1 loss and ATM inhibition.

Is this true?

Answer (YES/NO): YES